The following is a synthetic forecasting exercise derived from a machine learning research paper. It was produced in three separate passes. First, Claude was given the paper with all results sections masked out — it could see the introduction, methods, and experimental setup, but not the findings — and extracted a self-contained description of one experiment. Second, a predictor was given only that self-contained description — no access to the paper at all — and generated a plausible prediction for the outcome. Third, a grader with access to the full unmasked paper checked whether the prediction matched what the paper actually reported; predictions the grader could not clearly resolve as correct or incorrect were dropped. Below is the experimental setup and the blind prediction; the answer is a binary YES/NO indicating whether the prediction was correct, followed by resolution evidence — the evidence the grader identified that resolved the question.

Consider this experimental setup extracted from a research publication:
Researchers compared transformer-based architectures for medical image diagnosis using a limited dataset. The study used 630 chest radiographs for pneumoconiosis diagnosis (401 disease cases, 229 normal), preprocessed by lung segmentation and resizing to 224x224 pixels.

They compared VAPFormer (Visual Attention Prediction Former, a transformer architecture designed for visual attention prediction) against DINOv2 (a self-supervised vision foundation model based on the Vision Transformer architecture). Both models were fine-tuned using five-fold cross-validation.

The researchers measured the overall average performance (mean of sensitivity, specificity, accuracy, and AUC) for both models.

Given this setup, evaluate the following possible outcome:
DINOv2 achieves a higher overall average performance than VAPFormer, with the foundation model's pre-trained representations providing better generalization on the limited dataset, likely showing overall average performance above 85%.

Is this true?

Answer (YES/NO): NO